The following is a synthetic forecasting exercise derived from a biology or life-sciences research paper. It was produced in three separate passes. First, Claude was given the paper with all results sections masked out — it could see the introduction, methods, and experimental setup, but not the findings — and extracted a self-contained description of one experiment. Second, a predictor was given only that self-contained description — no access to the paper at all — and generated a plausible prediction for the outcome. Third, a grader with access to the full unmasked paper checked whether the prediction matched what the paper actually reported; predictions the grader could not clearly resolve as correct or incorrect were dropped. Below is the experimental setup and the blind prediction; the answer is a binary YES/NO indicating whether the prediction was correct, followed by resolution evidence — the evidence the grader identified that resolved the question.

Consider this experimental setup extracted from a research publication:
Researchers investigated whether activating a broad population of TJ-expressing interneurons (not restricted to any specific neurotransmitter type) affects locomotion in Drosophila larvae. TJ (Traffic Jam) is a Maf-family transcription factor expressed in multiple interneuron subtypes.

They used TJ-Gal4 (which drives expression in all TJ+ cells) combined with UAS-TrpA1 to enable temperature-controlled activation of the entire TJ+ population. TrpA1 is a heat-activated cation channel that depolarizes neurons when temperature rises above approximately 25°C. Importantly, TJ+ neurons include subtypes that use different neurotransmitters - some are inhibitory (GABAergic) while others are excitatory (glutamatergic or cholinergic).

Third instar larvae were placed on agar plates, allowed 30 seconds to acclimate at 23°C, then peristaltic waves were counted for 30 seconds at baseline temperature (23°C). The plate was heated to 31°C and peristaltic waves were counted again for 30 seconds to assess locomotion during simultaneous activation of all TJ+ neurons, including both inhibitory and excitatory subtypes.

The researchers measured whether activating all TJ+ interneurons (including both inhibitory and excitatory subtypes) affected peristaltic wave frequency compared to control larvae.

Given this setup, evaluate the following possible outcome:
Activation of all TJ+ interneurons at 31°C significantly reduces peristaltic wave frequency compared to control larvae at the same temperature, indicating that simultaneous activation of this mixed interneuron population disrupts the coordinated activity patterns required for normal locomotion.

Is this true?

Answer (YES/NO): YES